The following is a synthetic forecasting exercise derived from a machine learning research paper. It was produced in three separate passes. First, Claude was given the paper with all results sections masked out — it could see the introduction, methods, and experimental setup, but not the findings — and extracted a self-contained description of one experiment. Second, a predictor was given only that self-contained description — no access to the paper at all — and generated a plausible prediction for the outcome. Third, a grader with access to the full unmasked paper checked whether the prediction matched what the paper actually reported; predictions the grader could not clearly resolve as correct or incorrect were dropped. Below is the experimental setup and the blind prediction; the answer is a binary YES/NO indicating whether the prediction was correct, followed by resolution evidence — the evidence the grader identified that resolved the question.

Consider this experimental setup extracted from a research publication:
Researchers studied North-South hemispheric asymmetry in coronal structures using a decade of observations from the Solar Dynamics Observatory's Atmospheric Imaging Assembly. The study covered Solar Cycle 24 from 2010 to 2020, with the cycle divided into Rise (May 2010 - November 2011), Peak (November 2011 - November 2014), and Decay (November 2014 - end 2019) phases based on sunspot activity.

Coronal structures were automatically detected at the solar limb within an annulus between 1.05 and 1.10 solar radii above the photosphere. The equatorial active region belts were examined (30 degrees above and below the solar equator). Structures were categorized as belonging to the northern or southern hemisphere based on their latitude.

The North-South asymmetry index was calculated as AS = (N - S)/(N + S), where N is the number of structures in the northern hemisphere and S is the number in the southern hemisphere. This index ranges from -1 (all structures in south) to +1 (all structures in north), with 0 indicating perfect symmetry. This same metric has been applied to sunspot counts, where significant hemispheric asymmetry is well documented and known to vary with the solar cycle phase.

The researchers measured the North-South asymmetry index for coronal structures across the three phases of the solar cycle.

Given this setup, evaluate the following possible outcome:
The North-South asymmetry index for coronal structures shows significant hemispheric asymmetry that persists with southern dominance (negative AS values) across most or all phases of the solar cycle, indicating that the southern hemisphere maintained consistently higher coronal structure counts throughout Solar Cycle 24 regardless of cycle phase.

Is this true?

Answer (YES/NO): NO